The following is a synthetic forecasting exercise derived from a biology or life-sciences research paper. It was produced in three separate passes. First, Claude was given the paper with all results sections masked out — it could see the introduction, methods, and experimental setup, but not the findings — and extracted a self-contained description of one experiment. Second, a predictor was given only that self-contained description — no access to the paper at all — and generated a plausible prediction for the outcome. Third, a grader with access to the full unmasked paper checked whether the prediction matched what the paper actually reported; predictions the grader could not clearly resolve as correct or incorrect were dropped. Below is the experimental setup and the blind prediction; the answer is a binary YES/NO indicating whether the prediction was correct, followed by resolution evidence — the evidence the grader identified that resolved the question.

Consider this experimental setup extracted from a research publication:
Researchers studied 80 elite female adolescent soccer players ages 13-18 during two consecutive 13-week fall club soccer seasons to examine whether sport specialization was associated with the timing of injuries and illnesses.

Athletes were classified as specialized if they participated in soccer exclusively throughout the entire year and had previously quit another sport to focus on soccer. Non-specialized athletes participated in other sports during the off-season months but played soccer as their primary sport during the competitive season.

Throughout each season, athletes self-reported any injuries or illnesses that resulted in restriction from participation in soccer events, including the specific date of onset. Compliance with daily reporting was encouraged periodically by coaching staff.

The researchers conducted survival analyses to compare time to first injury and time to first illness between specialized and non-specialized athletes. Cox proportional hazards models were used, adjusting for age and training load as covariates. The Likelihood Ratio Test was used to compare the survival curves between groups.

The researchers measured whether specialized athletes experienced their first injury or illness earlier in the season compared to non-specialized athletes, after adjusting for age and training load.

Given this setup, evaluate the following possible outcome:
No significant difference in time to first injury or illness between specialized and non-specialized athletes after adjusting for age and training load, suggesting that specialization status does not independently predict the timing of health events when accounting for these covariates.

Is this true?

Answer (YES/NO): YES